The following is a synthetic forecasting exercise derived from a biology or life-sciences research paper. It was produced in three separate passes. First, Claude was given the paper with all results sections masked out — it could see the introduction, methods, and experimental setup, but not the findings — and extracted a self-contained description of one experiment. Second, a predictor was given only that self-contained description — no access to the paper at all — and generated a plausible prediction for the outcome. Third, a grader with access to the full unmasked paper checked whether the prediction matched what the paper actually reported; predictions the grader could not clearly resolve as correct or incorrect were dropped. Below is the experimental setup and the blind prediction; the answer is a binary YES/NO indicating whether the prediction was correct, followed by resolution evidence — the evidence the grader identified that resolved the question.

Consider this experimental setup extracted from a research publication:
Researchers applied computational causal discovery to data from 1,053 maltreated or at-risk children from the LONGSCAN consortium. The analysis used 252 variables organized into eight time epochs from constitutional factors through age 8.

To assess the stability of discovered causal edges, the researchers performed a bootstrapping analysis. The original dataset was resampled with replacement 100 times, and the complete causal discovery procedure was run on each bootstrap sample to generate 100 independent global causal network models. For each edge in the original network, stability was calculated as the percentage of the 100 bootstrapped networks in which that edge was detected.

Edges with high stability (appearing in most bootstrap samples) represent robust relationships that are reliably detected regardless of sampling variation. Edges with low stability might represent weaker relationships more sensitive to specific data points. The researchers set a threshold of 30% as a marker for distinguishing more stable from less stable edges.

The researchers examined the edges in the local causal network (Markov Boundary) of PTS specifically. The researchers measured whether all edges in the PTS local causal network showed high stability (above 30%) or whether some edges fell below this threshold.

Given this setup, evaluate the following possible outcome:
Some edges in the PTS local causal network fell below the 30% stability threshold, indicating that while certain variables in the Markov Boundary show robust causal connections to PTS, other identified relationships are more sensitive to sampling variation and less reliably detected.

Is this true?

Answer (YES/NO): YES